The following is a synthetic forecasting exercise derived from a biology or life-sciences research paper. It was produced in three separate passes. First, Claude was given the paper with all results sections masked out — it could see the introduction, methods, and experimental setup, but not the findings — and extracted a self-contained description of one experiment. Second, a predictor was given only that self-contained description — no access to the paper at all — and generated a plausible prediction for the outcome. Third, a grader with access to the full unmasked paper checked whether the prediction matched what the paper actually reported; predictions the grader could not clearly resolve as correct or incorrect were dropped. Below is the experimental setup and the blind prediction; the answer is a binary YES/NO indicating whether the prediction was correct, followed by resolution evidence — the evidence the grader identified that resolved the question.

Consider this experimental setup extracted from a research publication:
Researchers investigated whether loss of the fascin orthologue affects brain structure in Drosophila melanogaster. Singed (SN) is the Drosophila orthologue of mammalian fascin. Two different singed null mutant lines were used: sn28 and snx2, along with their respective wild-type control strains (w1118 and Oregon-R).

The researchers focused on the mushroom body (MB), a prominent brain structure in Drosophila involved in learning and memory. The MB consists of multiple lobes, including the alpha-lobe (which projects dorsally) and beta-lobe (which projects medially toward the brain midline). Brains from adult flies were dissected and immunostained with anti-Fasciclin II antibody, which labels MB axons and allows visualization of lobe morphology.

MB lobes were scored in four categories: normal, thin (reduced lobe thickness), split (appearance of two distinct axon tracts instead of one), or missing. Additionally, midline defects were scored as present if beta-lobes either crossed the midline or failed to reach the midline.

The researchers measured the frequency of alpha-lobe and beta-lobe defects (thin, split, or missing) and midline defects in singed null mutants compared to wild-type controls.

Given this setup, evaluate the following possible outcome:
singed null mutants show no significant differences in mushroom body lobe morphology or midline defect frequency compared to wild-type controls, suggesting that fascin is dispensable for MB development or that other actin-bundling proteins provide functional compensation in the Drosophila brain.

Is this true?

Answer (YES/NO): NO